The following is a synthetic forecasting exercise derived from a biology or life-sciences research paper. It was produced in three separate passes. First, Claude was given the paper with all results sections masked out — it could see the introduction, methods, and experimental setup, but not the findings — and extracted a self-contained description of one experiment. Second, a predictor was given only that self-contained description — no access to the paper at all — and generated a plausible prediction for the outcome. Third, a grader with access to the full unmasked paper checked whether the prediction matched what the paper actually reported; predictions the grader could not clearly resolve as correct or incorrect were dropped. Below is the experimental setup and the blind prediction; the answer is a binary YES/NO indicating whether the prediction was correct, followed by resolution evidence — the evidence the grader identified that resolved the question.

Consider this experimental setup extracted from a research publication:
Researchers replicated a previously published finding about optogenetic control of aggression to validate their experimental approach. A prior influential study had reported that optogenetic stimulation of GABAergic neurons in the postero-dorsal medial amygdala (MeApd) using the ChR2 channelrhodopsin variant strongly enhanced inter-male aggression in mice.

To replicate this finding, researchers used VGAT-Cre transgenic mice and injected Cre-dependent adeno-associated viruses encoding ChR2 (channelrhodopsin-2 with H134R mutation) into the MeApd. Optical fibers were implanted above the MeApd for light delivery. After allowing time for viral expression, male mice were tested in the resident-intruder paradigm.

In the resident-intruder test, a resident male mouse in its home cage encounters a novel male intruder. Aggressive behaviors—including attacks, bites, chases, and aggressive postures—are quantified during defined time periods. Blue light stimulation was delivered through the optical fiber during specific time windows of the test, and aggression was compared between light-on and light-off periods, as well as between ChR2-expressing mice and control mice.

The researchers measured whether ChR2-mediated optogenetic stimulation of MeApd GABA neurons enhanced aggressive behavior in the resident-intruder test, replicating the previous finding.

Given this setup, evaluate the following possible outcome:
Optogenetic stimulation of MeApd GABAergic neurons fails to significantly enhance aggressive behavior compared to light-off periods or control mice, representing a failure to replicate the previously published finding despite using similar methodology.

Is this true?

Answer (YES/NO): NO